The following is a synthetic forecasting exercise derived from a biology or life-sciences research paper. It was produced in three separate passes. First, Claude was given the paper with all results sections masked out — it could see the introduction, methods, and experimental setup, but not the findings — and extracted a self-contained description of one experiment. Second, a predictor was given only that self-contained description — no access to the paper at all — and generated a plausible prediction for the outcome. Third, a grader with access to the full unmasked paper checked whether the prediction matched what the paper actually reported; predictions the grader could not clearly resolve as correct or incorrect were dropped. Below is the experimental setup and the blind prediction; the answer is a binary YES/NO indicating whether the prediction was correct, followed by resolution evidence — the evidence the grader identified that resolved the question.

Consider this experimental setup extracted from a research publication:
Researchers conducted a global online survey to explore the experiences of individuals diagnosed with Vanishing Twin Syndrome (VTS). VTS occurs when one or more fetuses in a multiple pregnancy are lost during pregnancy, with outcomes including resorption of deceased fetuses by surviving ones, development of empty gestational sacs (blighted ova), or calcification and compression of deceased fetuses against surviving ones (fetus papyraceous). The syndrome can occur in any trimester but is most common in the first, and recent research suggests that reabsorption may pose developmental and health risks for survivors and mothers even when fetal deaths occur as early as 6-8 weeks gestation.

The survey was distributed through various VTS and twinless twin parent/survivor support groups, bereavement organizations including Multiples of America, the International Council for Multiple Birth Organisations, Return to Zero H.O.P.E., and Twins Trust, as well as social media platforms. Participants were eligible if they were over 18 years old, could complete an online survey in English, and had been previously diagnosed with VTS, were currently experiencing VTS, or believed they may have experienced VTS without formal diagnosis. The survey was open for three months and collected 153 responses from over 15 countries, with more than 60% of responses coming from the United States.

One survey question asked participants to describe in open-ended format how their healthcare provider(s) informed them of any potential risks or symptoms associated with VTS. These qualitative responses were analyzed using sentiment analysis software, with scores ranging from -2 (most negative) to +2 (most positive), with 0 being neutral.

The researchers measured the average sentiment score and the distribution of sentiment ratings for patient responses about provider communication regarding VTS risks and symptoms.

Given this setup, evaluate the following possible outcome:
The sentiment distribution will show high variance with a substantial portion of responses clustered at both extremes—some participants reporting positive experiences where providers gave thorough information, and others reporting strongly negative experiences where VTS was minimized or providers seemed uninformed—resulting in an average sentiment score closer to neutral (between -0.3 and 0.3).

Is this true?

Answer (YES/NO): NO